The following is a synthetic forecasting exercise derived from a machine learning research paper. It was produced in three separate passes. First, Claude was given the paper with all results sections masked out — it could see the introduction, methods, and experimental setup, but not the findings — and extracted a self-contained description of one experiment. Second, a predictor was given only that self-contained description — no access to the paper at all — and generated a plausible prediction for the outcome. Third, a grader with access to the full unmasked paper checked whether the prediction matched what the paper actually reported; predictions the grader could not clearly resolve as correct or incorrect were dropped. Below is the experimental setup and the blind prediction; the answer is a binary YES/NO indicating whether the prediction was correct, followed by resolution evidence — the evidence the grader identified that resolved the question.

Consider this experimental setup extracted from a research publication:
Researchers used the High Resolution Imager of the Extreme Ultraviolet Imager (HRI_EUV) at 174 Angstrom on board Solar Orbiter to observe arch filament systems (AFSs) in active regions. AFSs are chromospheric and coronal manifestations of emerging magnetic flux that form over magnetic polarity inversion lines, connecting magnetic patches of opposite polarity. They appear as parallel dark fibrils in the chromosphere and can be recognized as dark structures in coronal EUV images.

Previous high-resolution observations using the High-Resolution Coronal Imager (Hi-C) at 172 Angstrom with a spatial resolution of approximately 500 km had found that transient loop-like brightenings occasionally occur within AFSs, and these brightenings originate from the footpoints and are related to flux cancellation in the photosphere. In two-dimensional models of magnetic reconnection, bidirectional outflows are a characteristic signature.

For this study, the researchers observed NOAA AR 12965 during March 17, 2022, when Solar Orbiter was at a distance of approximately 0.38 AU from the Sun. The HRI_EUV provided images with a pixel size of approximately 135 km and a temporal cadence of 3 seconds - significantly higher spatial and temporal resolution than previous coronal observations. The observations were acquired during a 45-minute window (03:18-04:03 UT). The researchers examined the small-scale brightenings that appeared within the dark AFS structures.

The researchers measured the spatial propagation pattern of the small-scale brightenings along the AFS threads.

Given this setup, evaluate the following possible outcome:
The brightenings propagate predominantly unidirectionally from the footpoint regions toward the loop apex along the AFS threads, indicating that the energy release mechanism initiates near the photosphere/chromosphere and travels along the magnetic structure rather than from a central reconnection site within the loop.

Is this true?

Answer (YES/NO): NO